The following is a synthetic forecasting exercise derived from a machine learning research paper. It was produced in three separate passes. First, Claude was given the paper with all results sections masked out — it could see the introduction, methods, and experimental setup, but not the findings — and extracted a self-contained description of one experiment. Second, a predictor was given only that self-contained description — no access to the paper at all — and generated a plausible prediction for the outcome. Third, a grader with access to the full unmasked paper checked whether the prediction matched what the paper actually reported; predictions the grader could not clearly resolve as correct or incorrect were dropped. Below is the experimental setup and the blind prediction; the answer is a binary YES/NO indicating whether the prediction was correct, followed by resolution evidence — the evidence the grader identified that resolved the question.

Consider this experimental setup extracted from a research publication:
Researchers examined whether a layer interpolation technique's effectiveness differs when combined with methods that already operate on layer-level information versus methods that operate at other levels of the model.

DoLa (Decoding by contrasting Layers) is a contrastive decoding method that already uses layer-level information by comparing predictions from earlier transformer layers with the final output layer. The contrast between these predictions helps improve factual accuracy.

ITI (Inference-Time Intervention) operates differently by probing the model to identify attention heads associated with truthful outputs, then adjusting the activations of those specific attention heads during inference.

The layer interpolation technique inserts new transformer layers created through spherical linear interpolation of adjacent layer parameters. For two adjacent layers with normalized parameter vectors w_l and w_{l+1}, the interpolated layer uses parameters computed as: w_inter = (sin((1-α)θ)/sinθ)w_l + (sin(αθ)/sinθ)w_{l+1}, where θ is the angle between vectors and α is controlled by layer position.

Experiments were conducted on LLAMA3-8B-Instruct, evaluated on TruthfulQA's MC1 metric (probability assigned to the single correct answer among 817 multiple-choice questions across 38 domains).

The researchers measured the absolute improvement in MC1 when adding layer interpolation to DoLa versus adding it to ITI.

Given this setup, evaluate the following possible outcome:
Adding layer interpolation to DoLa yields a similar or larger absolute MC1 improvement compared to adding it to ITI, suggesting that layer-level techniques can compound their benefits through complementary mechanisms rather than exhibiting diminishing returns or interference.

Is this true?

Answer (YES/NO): YES